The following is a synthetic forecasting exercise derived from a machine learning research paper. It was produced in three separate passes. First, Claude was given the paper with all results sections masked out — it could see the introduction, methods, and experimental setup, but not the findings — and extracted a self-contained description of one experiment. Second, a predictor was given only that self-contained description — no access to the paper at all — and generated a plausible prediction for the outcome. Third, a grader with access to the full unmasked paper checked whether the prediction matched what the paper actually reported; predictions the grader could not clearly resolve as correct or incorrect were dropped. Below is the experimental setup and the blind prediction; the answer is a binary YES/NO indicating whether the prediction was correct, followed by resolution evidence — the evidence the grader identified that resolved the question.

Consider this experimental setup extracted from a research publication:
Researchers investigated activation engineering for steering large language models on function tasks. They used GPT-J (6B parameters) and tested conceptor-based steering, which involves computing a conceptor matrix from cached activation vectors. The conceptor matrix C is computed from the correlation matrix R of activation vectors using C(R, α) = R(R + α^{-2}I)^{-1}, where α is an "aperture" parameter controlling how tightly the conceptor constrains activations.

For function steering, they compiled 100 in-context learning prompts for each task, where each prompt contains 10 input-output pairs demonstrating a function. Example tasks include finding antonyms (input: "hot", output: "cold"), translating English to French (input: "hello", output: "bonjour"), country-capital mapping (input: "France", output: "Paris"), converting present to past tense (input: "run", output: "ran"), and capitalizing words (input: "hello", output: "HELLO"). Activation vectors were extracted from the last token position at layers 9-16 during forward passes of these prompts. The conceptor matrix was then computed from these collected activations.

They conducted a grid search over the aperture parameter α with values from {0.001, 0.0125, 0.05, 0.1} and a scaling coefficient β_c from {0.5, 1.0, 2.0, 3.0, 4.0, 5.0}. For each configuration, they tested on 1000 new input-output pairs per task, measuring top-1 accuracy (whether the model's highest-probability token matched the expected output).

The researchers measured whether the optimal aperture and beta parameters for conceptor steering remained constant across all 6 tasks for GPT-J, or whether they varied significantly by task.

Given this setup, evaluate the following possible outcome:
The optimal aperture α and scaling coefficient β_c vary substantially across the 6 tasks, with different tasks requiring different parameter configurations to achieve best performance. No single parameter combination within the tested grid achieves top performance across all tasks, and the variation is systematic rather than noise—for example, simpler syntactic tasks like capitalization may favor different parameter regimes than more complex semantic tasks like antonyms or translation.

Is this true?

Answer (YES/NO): NO